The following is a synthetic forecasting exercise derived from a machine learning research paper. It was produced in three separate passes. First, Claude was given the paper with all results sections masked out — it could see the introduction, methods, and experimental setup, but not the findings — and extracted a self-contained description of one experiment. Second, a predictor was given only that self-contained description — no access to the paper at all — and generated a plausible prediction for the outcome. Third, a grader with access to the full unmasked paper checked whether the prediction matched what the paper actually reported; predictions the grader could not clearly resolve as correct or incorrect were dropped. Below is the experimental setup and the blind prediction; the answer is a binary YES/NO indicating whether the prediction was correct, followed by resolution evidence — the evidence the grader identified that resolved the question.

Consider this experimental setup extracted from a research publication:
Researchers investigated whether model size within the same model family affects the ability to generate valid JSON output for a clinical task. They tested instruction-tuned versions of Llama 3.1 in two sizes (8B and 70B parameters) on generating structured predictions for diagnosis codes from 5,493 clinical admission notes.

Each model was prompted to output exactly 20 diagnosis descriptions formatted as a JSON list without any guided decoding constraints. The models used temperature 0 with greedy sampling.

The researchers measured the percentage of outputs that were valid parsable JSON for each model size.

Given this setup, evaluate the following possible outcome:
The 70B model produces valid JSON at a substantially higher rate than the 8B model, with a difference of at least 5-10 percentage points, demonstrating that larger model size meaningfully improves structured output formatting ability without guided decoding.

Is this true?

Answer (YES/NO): NO